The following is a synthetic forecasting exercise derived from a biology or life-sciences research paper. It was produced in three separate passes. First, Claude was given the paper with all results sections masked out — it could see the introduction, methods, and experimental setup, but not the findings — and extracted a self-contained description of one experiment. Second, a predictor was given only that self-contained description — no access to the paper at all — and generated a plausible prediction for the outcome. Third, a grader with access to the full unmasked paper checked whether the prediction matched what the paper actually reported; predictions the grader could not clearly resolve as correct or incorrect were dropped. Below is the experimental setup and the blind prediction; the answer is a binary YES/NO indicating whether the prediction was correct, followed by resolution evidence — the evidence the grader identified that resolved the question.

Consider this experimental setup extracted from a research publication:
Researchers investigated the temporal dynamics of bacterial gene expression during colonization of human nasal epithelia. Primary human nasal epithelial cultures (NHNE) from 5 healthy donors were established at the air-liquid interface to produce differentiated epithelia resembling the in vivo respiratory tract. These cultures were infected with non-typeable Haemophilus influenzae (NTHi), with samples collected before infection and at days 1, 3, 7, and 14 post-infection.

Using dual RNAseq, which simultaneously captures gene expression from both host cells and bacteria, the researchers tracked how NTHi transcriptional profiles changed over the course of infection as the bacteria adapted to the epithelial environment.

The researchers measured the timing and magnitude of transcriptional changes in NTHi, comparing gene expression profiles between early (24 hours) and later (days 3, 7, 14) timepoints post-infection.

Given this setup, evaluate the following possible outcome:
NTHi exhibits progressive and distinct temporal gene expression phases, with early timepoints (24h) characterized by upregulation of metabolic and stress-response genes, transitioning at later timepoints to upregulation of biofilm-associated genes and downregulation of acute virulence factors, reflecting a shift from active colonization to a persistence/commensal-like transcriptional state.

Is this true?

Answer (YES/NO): NO